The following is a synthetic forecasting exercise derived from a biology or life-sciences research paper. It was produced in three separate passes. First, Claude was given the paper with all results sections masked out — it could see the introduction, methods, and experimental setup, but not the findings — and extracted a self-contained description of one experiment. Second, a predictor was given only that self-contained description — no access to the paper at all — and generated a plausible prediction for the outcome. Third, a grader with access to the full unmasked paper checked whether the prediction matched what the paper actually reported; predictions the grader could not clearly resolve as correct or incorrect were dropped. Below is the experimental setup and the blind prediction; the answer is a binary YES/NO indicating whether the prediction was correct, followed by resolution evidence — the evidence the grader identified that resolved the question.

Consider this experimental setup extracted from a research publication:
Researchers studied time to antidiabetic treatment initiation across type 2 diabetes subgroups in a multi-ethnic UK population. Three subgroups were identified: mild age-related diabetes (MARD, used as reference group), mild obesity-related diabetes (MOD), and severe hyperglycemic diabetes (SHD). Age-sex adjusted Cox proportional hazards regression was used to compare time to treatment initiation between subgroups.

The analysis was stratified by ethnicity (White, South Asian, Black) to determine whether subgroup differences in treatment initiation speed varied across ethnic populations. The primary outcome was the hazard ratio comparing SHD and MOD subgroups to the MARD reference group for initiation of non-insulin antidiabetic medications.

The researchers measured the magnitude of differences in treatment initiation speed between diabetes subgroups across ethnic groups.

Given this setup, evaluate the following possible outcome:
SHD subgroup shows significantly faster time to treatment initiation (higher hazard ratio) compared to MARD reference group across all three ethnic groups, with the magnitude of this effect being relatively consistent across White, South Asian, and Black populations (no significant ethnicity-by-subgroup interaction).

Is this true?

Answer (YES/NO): NO